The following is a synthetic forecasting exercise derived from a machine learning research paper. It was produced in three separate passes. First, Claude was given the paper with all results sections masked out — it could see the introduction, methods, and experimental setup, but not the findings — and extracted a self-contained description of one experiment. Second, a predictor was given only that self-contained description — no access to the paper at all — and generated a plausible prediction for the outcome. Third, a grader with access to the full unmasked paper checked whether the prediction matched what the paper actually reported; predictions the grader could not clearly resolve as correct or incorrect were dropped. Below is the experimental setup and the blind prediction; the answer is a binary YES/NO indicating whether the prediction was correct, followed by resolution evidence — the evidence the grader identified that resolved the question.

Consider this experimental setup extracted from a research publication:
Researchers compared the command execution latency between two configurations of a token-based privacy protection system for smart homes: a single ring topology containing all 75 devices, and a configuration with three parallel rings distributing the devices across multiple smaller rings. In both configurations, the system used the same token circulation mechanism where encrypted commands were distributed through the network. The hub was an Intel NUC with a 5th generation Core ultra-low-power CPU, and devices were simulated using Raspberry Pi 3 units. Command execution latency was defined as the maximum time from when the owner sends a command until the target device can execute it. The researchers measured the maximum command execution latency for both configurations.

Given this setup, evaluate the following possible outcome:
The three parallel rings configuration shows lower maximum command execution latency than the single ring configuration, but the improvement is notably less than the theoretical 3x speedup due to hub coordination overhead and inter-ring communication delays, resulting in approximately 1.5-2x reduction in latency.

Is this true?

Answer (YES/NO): NO